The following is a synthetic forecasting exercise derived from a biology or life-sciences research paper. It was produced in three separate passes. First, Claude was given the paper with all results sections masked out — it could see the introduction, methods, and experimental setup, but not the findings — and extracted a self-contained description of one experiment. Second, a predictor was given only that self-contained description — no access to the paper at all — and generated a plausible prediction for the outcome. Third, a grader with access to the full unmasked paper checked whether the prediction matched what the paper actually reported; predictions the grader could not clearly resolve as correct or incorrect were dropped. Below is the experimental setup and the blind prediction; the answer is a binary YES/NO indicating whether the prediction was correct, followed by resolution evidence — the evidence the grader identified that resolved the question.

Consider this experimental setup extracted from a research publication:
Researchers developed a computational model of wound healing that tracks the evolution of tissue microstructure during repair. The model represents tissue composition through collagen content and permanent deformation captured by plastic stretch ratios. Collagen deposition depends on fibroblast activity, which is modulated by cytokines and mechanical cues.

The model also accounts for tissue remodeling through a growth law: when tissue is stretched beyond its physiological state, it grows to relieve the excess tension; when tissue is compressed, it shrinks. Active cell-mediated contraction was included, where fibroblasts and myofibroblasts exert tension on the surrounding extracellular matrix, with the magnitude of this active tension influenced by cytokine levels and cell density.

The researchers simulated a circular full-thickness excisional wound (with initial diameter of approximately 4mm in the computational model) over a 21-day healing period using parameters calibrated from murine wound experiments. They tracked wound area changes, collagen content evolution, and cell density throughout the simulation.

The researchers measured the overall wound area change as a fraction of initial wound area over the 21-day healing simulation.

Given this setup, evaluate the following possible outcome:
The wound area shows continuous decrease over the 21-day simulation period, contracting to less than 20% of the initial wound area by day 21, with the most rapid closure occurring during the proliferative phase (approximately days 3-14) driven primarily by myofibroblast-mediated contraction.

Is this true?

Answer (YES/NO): NO